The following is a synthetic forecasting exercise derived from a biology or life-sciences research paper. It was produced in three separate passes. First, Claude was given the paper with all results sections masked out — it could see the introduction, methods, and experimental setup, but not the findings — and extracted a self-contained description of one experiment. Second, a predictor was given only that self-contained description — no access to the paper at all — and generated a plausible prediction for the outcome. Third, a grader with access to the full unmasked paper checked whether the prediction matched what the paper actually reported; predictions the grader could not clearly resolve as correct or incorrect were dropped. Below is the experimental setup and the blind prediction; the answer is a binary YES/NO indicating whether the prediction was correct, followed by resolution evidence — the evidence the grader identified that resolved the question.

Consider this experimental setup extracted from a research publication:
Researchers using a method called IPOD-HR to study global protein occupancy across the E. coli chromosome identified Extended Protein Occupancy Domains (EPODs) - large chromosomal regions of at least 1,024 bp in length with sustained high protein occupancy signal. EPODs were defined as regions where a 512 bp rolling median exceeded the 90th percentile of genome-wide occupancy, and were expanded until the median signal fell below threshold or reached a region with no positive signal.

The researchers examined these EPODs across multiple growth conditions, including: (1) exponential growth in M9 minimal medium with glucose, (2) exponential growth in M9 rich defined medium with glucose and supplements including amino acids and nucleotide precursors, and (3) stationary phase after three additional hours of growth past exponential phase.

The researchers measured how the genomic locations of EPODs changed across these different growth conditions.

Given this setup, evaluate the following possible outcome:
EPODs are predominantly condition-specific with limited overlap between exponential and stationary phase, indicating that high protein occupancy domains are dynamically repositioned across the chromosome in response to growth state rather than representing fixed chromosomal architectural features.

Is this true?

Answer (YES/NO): NO